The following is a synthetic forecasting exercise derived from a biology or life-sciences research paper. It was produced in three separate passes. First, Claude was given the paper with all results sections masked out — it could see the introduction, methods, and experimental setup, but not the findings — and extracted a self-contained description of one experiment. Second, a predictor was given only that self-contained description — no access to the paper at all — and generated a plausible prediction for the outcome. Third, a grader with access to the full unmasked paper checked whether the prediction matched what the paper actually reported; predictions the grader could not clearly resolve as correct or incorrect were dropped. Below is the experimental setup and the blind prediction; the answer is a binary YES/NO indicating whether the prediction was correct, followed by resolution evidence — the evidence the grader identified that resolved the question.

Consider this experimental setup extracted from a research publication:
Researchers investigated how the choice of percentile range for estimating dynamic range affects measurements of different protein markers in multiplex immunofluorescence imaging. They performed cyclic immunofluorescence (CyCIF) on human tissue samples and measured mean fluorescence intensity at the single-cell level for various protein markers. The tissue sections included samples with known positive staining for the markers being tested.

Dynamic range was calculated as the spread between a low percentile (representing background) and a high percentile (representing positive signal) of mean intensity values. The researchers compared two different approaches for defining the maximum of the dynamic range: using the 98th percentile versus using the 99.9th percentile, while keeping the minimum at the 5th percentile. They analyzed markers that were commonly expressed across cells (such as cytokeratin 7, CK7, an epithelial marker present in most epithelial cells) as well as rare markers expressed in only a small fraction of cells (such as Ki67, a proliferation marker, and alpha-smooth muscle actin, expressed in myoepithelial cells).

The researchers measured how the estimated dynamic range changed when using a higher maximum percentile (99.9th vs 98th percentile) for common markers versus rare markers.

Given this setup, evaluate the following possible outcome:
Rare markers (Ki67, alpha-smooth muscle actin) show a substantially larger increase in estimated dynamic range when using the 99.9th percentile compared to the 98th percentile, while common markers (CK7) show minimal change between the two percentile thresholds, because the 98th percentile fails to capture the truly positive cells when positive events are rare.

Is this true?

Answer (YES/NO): YES